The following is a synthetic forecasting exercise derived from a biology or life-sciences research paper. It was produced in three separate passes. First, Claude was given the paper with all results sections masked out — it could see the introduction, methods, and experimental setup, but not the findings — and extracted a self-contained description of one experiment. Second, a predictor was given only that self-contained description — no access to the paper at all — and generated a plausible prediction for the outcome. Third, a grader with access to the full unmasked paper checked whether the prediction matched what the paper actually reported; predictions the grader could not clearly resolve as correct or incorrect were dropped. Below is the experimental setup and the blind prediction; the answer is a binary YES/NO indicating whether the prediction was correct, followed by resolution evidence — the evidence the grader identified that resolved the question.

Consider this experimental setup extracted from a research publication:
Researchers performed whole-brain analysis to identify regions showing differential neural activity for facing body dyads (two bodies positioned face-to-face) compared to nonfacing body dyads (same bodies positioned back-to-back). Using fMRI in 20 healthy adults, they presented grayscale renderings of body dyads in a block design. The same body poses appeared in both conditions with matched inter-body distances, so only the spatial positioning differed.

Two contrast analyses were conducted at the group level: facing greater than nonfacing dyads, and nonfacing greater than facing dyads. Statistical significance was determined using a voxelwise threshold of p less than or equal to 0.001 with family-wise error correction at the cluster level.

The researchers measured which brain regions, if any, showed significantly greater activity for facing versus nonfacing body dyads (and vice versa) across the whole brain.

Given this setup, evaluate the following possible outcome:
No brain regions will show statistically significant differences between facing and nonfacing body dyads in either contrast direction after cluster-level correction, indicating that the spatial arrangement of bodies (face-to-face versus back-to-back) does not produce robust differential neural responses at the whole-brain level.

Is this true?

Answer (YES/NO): NO